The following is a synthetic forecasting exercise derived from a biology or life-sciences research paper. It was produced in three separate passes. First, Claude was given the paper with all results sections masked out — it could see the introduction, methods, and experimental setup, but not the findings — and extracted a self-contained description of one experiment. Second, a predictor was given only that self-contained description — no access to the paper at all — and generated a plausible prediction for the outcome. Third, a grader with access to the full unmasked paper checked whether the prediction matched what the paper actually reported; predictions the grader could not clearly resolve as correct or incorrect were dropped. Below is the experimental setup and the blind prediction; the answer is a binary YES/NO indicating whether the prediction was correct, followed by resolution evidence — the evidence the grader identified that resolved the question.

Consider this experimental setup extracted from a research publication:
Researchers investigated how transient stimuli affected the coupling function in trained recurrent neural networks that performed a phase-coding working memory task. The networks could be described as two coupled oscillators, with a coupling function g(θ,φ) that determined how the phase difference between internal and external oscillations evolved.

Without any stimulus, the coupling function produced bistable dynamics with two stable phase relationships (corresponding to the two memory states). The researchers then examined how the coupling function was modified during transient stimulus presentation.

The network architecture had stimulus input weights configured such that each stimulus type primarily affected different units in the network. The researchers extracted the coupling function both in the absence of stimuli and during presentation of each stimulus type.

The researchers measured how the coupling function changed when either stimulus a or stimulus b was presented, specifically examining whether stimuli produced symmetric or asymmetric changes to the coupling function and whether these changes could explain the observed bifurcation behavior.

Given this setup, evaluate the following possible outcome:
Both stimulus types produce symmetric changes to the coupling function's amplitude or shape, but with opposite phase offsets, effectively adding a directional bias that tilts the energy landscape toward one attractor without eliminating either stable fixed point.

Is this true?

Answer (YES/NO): NO